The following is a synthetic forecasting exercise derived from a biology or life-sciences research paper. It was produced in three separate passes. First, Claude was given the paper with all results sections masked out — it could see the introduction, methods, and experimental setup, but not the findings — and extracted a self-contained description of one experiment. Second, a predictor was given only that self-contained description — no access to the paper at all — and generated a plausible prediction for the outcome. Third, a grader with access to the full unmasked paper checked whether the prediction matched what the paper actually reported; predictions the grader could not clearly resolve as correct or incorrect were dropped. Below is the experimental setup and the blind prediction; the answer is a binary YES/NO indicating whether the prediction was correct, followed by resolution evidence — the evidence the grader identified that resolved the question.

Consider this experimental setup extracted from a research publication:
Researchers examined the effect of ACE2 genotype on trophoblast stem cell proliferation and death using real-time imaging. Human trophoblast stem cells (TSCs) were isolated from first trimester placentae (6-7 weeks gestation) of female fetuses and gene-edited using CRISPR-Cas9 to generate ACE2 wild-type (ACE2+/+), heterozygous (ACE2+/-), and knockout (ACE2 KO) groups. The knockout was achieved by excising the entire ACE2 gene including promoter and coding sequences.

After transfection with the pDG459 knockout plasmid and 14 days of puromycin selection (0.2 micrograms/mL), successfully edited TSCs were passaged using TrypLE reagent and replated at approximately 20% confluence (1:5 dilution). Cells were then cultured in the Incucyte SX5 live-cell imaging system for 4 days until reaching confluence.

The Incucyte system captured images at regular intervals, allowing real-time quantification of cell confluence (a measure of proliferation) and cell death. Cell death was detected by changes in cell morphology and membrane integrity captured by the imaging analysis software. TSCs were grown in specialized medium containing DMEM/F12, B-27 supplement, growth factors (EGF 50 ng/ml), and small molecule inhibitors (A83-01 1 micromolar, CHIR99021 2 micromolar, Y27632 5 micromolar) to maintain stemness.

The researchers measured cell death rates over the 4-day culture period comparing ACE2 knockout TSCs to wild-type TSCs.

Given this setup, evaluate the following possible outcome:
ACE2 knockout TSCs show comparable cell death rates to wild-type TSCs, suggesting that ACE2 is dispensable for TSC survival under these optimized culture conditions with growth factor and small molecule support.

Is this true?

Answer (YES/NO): NO